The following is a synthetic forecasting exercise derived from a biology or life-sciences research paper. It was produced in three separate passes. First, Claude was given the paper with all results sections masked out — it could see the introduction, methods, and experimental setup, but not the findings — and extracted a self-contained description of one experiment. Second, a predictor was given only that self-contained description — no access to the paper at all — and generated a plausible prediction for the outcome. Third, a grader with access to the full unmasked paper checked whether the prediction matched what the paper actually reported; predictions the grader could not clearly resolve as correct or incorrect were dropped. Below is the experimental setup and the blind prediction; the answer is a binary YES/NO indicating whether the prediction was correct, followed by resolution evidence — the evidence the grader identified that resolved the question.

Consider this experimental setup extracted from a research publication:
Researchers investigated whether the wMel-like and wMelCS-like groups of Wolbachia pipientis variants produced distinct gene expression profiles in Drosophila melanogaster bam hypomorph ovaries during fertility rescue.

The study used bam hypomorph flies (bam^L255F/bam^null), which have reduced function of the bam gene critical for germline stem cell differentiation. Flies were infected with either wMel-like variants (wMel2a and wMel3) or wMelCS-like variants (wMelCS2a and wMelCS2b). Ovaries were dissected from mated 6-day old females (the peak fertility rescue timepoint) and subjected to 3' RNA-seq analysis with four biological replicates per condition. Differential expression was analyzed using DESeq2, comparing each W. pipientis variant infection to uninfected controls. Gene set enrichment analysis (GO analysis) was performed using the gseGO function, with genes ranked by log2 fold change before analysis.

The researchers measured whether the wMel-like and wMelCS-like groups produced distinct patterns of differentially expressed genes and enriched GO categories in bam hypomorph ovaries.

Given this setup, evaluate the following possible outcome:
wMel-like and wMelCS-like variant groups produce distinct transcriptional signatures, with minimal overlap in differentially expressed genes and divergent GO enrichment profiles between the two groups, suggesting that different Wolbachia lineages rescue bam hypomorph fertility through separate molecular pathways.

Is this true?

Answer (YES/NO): NO